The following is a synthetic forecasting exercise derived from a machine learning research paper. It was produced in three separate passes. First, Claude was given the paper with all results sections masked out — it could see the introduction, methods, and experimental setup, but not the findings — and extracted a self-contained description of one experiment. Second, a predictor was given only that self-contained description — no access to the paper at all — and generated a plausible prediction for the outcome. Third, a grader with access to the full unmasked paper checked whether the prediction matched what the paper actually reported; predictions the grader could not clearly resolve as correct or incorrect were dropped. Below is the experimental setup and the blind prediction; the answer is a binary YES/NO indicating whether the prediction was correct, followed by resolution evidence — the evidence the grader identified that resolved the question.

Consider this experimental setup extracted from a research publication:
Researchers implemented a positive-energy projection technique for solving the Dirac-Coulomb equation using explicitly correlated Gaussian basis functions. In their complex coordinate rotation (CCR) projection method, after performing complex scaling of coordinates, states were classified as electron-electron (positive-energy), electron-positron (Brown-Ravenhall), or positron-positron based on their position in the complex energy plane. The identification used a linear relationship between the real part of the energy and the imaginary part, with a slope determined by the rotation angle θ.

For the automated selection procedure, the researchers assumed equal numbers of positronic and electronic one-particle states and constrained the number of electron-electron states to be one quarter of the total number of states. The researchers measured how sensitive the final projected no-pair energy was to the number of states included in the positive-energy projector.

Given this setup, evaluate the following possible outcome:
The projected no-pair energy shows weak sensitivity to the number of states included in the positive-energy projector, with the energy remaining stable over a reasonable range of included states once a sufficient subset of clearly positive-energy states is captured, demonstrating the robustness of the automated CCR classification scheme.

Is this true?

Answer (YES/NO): NO